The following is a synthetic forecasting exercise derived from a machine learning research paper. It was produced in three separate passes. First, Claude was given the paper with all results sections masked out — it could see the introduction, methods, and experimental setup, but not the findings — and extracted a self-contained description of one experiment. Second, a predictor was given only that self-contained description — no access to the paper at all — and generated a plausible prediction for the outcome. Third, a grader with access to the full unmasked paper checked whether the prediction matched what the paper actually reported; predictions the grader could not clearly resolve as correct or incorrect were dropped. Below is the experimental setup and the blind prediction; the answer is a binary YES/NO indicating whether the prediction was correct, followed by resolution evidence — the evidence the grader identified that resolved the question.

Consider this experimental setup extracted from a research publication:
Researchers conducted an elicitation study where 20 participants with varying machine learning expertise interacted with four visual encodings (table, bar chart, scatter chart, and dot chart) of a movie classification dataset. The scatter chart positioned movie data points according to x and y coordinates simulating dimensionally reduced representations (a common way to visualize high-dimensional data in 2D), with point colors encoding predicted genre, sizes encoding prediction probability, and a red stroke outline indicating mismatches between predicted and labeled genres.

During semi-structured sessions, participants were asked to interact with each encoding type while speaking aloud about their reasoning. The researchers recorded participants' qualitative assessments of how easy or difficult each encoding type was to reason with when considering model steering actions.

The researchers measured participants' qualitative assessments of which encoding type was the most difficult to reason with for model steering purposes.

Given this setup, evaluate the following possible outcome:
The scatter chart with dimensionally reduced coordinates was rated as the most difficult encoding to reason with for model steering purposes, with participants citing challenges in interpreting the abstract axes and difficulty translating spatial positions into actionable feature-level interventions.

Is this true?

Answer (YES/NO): YES